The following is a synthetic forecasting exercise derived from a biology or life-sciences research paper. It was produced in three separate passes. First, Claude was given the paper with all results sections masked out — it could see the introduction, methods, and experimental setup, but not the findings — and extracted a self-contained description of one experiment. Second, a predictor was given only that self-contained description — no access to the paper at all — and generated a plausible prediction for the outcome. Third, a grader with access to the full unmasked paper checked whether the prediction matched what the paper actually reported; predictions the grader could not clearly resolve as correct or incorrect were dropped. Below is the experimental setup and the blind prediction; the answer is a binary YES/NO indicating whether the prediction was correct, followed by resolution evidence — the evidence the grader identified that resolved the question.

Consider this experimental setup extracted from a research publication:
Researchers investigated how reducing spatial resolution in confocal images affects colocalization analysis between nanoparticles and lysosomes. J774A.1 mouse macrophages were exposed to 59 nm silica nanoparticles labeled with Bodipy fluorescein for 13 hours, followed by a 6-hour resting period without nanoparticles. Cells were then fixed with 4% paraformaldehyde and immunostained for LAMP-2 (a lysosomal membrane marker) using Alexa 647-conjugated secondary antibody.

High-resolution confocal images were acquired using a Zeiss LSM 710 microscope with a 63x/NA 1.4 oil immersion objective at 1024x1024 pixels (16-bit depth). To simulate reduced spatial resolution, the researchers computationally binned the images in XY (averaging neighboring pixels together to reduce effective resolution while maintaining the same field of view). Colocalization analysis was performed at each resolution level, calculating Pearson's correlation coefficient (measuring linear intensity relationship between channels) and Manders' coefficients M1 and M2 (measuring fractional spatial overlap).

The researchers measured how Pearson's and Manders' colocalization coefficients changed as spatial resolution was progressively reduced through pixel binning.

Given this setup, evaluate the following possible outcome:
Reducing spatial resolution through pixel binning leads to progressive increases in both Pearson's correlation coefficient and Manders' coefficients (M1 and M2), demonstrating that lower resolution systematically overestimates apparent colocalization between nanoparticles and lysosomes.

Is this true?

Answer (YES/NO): NO